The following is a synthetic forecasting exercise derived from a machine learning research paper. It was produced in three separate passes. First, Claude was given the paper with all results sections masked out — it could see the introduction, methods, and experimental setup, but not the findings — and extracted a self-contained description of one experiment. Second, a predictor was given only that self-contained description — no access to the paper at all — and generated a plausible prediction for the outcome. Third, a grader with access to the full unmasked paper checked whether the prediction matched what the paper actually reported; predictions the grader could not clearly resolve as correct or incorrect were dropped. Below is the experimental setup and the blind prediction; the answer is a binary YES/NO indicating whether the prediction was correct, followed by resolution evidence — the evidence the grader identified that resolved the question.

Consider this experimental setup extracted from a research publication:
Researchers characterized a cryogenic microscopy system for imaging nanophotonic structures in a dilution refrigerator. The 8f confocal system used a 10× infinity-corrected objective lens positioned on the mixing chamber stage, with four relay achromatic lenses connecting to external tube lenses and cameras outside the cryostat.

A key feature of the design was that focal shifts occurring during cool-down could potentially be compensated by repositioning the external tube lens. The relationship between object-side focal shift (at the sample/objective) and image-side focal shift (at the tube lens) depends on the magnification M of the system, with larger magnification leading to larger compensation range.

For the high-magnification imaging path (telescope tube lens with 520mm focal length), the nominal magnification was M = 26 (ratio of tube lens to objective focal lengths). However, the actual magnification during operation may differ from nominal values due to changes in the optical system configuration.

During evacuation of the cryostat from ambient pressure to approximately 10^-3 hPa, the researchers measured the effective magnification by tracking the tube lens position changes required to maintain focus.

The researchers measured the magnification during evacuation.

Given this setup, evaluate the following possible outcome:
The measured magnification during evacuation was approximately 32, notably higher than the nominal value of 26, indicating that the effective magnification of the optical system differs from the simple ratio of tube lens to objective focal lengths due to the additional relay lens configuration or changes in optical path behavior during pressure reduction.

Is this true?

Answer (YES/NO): NO